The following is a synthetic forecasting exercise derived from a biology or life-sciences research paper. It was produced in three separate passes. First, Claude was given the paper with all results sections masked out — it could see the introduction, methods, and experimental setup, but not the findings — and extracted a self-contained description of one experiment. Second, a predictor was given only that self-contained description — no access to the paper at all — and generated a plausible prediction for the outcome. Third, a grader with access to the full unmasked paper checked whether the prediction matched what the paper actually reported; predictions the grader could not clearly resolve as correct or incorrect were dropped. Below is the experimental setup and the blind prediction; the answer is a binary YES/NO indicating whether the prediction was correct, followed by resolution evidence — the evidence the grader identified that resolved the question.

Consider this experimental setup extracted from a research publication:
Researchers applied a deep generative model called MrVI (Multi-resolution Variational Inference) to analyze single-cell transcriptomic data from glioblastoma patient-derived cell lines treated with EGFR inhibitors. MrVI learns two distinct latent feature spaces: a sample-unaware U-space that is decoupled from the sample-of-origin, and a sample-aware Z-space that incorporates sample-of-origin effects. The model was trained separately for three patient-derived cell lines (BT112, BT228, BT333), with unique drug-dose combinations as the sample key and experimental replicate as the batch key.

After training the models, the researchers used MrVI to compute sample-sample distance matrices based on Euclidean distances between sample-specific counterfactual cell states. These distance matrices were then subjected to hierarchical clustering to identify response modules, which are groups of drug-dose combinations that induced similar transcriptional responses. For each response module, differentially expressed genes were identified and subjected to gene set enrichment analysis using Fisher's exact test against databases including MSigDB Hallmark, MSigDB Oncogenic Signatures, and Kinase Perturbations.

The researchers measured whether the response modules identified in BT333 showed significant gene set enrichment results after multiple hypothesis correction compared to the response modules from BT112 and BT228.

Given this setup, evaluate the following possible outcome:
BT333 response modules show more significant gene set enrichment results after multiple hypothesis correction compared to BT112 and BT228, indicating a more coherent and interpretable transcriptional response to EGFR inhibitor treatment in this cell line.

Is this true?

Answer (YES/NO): NO